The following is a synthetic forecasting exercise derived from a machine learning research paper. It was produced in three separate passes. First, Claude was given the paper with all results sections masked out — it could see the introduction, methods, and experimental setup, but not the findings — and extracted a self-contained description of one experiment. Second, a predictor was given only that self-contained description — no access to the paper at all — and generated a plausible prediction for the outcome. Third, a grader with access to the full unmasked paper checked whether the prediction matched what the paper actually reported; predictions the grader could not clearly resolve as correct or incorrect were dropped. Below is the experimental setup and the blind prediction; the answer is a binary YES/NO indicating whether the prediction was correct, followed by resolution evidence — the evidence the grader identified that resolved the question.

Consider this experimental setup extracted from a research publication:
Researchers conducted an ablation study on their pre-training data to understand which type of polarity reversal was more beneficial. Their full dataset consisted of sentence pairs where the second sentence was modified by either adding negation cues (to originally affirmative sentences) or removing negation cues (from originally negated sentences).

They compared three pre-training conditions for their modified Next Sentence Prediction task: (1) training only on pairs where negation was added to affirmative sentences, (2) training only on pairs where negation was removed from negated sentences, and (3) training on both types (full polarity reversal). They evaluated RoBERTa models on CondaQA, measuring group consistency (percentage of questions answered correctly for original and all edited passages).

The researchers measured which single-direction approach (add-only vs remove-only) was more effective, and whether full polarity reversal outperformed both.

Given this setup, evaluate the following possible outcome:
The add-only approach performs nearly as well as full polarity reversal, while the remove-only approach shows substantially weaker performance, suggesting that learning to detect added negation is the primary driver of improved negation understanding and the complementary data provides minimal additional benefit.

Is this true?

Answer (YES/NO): NO